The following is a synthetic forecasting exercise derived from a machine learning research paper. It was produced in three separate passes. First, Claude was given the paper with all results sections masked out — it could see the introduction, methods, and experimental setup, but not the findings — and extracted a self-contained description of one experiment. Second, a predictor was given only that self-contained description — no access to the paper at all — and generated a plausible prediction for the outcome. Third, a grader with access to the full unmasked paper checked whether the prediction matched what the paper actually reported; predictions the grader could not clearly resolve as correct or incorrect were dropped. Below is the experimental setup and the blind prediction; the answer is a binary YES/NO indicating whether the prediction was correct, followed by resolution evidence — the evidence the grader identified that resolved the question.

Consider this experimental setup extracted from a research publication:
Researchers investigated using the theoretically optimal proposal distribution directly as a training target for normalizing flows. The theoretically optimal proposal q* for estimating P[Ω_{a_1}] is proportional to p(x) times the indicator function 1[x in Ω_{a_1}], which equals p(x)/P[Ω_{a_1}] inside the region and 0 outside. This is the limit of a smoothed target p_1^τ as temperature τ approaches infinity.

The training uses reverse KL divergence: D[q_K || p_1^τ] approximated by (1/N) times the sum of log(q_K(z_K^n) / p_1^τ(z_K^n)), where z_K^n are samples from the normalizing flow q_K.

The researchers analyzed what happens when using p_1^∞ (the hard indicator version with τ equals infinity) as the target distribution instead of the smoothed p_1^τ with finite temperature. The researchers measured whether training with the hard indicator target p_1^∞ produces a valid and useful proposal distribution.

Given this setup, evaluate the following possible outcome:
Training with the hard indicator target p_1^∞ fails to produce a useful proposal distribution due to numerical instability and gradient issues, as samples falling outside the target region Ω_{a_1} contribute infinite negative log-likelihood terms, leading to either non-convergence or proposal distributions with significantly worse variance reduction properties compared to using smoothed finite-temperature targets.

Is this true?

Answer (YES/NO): YES